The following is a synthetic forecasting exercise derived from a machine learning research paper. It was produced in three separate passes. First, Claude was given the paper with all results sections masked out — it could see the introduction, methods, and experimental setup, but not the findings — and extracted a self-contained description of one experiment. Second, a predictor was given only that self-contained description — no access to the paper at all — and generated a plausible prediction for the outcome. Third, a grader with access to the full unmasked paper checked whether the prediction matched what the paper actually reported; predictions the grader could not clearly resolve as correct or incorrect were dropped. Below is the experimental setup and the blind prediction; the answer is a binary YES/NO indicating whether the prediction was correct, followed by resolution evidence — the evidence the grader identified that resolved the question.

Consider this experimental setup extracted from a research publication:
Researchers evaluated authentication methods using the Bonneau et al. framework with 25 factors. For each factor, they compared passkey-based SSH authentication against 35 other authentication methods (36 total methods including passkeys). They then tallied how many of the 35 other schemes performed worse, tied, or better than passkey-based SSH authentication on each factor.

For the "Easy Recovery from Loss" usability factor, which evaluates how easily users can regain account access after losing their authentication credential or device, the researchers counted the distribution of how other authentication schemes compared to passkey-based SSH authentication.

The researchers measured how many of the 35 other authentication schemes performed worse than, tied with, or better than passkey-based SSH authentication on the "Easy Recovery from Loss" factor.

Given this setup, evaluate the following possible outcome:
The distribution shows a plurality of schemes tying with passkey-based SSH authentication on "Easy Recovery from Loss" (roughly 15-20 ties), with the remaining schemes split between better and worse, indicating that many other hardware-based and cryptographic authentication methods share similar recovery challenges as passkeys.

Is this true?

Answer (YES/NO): NO